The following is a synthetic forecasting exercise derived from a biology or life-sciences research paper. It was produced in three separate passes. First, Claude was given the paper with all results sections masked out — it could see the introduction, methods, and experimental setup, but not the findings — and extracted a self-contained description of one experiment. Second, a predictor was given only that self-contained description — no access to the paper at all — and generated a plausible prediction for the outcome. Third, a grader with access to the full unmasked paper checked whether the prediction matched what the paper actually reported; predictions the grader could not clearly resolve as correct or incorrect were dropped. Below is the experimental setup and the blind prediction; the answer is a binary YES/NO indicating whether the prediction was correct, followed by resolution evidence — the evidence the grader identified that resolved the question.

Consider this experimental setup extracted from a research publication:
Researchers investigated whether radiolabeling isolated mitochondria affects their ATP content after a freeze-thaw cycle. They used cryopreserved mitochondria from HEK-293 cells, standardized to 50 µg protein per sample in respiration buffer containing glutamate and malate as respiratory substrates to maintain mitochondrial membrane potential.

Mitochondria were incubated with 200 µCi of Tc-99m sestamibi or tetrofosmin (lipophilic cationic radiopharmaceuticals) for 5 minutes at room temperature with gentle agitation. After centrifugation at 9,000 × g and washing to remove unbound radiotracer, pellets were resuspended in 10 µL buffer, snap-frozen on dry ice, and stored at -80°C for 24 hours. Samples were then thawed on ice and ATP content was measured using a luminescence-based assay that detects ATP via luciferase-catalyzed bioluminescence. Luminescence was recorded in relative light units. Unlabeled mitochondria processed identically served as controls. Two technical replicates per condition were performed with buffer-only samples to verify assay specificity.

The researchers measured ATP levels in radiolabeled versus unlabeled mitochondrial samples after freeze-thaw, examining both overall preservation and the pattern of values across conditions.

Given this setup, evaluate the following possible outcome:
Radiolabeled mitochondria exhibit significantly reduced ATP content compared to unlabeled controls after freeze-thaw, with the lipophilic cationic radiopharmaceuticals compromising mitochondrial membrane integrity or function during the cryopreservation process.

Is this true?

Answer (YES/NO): NO